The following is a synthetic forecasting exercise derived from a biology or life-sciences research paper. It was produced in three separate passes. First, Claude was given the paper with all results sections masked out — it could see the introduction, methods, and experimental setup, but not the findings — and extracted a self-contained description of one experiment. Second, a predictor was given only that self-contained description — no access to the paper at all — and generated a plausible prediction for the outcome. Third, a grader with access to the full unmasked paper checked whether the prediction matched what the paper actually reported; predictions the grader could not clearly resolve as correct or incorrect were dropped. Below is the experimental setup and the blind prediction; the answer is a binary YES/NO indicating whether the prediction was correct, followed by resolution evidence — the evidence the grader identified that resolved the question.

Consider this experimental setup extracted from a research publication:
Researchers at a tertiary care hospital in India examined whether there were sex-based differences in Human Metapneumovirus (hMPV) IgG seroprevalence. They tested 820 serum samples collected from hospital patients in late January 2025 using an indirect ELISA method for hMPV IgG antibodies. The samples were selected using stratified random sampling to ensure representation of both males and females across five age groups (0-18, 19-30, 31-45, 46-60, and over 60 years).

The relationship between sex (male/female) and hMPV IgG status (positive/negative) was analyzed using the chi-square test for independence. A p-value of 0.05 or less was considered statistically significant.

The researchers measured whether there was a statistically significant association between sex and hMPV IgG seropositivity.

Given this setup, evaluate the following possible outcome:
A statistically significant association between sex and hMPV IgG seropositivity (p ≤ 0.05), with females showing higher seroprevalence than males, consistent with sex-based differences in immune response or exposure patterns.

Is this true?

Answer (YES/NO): NO